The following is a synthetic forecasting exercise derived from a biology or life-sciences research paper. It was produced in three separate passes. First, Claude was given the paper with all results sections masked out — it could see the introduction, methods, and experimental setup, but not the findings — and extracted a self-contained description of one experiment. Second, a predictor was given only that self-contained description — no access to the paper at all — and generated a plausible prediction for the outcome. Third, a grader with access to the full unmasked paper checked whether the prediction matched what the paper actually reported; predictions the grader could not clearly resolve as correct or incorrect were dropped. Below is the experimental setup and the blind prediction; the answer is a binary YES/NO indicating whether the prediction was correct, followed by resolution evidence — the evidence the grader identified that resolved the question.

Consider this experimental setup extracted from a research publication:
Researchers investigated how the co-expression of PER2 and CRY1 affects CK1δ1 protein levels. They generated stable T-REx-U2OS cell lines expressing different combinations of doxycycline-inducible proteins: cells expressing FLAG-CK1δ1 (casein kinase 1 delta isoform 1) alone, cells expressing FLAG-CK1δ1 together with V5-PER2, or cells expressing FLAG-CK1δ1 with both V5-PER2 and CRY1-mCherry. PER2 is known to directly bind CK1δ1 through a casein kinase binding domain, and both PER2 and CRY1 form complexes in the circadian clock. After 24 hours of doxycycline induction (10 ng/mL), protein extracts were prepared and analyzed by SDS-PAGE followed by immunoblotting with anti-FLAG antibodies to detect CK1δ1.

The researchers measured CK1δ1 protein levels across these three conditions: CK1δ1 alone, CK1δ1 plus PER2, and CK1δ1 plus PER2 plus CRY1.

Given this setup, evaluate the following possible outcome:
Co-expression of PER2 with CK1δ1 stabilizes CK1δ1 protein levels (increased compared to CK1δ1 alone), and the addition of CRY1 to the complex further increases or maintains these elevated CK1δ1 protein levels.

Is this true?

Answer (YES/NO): YES